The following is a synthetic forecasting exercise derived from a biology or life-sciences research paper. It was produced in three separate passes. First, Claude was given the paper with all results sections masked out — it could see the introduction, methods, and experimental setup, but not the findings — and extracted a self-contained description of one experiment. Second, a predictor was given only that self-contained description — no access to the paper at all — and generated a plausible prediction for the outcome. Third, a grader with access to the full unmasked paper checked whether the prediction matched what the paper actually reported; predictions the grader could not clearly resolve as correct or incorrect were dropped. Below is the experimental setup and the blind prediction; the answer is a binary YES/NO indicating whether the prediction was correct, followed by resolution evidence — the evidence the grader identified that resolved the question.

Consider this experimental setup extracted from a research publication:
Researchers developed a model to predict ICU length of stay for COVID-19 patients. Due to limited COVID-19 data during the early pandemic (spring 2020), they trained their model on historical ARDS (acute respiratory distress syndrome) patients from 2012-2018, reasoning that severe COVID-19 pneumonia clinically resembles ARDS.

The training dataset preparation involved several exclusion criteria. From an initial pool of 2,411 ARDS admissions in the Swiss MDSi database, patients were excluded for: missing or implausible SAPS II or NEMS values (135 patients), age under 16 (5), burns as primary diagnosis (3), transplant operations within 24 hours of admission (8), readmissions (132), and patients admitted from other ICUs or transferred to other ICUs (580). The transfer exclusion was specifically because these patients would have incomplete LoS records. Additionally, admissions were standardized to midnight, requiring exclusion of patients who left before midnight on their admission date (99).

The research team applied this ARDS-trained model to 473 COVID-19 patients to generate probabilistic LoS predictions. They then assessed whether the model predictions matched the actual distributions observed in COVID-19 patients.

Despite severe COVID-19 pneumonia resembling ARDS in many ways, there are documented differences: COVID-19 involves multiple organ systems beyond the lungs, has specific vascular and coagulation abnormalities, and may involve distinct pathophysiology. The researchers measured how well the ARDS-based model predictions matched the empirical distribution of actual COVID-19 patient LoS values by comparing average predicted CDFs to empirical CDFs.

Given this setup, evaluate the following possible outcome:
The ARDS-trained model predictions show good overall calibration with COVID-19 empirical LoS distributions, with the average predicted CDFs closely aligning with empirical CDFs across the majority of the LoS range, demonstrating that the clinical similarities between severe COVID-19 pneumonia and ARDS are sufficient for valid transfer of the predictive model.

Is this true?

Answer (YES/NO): NO